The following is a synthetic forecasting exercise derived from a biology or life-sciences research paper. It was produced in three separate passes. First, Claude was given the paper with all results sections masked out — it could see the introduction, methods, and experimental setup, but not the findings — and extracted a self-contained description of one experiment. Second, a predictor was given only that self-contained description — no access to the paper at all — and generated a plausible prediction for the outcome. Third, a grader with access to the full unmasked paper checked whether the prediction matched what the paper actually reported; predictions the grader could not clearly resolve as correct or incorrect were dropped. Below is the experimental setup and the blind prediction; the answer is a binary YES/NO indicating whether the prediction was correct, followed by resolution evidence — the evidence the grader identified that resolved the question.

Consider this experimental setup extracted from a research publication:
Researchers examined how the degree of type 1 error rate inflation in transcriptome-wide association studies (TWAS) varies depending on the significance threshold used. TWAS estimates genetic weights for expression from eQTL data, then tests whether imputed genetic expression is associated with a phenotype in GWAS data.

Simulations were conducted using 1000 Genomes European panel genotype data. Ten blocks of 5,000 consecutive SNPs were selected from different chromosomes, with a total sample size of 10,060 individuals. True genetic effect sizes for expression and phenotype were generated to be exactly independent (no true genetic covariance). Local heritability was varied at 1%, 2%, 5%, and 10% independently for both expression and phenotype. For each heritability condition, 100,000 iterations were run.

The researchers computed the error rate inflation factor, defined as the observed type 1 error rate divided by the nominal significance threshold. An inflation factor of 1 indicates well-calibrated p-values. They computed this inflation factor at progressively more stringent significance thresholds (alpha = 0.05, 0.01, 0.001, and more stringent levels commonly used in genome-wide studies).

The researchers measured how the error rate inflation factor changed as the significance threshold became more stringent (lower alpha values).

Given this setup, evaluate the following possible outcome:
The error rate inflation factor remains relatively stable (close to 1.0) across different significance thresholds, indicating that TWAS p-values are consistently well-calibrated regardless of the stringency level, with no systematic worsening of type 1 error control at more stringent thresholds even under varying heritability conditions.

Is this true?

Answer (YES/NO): NO